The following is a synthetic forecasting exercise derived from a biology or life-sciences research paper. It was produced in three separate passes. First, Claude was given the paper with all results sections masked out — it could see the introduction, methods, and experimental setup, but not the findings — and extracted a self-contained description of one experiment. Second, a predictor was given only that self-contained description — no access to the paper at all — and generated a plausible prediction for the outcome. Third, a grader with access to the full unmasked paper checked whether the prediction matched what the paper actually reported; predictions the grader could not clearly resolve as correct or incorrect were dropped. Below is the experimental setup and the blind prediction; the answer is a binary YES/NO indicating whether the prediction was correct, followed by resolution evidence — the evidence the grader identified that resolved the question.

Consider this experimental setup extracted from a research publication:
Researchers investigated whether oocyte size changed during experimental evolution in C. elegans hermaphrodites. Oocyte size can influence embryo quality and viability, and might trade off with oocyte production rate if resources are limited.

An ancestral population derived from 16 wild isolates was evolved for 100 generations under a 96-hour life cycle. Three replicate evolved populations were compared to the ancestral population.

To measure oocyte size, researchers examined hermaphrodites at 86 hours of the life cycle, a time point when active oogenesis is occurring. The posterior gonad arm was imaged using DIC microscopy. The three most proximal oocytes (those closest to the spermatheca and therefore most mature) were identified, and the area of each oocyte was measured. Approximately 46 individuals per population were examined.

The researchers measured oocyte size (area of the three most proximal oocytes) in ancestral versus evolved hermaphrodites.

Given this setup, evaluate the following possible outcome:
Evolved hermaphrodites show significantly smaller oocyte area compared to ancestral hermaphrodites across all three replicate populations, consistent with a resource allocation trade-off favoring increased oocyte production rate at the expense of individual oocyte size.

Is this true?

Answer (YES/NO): NO